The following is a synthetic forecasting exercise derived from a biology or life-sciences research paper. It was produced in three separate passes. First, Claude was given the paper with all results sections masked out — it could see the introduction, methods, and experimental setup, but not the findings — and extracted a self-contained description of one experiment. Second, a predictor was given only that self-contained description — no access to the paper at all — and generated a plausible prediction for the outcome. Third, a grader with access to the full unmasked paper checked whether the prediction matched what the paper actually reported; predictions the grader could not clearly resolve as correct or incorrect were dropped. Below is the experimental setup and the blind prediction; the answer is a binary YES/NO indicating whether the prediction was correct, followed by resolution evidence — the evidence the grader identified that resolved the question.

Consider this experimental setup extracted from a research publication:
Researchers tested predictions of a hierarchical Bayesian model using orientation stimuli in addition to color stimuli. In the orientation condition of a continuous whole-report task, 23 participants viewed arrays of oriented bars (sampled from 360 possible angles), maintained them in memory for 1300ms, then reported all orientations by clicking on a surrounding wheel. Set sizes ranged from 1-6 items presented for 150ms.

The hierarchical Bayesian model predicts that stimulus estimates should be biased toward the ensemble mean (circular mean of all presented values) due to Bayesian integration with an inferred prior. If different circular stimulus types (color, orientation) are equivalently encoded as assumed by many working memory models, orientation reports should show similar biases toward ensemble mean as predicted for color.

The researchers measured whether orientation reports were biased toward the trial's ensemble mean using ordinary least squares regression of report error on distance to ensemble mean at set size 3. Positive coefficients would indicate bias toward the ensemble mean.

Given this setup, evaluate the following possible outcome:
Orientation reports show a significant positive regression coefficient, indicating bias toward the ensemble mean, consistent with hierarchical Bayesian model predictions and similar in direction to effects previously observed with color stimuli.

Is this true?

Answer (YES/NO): NO